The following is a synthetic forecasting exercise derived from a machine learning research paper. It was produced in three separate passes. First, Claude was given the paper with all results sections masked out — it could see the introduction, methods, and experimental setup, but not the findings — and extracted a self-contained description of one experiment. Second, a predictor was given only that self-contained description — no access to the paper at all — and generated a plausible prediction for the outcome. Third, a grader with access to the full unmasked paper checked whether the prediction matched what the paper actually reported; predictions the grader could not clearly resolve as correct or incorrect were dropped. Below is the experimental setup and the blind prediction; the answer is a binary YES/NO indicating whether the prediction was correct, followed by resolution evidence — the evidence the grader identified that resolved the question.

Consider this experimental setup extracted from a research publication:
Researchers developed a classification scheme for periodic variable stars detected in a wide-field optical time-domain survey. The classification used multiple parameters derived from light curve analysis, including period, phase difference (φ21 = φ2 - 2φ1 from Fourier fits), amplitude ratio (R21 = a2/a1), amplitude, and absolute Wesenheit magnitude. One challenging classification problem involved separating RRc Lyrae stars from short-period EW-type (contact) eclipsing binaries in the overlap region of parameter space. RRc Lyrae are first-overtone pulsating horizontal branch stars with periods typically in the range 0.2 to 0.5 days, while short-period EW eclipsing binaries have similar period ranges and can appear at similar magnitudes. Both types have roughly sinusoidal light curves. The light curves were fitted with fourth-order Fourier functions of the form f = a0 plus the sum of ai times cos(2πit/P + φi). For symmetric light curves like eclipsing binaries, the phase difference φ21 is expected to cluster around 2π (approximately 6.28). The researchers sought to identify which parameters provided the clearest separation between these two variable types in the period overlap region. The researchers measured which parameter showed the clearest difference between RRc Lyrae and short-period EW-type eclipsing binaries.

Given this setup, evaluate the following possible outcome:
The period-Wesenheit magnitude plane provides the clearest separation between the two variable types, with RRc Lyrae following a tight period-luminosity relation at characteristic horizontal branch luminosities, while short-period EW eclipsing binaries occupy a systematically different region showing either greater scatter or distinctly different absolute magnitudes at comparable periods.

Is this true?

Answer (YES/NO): NO